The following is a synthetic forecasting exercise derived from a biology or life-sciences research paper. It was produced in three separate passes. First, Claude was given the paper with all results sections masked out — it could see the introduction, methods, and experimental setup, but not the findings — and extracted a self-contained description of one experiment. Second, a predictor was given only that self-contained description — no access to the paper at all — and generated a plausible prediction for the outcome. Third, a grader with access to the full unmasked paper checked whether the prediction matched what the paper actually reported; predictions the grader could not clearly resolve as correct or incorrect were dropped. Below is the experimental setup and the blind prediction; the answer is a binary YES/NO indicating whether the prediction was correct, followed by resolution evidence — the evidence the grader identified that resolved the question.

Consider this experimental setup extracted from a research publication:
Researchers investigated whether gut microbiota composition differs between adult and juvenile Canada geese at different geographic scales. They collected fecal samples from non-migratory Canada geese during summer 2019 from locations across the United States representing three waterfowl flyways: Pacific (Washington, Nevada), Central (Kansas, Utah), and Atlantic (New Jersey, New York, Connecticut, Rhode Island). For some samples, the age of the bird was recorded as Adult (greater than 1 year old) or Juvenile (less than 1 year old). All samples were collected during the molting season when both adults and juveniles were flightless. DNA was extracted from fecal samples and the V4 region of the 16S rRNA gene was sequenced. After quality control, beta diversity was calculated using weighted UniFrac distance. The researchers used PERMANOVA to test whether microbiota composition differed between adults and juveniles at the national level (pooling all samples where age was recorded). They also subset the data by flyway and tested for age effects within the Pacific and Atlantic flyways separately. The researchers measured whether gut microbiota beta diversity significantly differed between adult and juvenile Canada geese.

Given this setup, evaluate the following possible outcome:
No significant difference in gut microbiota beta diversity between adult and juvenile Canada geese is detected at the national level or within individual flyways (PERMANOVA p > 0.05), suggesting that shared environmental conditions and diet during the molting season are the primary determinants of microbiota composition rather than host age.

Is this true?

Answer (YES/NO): NO